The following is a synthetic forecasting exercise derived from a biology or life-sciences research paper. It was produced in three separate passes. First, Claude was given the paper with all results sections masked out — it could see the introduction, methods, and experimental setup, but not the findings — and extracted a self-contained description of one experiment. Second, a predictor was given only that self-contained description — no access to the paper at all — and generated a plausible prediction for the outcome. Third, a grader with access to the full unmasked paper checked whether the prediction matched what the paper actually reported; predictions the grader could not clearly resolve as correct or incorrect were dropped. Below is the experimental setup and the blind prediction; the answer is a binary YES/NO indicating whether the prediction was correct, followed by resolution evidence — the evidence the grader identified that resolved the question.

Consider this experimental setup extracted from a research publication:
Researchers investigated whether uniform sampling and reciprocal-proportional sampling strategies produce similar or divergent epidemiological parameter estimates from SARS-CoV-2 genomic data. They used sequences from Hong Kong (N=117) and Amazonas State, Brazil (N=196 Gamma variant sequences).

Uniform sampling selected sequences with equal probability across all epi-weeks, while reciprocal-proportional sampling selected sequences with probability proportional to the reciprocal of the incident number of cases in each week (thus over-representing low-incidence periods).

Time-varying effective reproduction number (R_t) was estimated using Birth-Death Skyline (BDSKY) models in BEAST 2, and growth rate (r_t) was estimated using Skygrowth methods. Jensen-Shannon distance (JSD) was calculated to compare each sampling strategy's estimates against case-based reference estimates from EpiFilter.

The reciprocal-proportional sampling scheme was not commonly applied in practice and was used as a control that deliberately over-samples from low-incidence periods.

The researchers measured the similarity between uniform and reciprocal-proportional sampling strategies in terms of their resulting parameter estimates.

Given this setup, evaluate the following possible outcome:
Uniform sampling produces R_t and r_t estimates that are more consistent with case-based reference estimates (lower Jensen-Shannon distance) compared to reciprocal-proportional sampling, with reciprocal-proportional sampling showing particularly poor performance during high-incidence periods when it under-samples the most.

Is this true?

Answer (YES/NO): NO